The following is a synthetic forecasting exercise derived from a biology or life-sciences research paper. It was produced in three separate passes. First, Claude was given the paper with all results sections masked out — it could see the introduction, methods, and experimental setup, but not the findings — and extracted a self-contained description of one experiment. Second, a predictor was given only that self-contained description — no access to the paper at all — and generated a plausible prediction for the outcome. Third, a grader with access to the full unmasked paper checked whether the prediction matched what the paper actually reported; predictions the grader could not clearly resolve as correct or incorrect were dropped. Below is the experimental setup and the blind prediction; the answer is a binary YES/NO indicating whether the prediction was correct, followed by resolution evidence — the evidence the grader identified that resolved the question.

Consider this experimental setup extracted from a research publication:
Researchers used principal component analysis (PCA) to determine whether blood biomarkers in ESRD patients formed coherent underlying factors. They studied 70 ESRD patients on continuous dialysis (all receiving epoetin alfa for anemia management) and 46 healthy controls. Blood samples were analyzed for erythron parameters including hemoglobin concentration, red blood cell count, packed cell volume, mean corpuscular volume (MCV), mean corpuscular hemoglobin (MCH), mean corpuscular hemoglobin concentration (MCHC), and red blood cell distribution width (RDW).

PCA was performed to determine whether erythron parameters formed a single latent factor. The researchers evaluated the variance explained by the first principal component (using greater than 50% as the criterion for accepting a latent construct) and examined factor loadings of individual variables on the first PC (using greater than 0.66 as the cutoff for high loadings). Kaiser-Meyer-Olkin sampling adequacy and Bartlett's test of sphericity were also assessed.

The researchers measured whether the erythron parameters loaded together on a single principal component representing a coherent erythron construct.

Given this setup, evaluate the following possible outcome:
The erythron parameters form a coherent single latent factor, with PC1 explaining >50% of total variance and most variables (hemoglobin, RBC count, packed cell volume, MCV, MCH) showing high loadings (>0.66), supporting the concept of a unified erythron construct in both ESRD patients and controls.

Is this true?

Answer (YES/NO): NO